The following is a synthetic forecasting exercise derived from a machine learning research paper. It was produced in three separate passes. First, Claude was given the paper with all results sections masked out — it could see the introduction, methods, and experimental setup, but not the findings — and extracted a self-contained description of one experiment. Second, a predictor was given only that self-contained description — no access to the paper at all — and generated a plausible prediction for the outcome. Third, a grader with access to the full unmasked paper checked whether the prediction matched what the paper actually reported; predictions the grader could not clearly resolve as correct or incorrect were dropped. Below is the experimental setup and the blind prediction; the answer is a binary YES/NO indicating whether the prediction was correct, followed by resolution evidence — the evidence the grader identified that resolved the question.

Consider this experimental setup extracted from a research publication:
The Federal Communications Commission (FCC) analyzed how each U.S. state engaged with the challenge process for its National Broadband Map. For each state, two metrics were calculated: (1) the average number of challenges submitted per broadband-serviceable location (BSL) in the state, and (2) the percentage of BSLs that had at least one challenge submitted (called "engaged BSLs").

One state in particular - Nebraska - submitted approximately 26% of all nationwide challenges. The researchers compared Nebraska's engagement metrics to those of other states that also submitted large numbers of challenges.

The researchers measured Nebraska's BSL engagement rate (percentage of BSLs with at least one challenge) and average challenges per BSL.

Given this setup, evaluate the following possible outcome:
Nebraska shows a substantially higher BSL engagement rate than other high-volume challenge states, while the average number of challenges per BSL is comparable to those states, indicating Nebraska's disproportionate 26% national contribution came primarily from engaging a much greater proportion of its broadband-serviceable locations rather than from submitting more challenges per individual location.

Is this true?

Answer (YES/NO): NO